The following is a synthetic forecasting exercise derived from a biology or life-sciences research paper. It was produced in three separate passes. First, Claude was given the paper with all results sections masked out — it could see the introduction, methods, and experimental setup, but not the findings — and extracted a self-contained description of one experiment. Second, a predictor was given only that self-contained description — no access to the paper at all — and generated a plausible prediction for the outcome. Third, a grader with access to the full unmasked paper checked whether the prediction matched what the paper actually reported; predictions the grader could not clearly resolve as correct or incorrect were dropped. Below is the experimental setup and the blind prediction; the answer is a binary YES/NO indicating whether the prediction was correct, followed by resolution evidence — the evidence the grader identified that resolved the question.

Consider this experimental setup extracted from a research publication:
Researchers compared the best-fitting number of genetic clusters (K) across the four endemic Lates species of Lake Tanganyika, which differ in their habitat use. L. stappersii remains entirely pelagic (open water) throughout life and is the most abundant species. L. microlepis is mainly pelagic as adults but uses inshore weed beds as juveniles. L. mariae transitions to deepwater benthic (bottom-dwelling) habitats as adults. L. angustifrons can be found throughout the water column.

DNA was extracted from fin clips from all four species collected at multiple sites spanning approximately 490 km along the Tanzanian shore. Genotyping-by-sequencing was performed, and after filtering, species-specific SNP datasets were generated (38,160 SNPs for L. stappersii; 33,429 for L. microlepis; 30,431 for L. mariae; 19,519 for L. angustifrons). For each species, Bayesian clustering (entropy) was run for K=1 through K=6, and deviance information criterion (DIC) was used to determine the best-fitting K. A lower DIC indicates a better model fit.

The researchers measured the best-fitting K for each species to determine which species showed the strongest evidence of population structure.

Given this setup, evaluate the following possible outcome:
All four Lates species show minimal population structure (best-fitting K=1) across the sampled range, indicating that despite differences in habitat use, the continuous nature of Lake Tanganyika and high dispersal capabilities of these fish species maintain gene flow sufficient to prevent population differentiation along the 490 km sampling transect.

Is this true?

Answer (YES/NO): NO